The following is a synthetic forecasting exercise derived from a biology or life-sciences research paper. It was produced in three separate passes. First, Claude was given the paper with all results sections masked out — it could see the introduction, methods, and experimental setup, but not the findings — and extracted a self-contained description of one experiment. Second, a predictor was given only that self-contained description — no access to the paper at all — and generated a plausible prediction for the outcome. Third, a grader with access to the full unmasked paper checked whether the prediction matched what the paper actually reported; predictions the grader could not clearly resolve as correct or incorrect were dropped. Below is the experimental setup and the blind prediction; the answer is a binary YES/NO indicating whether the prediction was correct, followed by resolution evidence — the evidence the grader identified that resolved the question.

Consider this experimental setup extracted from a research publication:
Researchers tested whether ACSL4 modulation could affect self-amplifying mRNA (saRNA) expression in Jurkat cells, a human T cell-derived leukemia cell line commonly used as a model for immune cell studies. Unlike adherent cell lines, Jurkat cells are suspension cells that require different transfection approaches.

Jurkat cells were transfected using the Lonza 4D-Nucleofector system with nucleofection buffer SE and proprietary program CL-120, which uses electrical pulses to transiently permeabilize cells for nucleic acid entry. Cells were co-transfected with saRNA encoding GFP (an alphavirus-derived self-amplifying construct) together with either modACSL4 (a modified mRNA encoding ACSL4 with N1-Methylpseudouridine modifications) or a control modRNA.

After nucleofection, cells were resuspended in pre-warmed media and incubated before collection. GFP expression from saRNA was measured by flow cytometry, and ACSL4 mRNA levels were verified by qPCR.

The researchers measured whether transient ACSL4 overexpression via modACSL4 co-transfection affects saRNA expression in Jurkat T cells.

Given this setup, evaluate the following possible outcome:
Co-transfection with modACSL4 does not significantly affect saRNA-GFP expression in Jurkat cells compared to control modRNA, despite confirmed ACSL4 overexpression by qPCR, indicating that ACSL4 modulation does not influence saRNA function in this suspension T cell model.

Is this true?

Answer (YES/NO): NO